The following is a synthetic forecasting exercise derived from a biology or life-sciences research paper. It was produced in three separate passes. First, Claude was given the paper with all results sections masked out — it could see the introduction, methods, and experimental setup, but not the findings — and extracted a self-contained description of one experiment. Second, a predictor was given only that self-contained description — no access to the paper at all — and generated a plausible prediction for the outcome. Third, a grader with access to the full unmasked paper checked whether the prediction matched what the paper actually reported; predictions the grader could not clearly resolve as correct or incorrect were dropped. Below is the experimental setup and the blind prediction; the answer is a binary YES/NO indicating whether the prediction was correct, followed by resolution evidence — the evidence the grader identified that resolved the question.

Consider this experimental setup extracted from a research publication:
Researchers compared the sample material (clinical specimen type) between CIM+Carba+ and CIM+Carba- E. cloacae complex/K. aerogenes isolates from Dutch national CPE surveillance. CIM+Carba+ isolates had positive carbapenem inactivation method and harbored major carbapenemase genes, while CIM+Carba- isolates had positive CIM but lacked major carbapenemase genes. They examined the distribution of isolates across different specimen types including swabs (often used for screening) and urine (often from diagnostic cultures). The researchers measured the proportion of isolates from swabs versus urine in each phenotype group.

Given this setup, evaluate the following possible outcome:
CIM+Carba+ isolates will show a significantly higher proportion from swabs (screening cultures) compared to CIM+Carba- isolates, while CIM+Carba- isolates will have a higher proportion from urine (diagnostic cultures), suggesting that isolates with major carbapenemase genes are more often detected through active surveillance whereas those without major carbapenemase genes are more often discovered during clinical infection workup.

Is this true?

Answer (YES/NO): YES